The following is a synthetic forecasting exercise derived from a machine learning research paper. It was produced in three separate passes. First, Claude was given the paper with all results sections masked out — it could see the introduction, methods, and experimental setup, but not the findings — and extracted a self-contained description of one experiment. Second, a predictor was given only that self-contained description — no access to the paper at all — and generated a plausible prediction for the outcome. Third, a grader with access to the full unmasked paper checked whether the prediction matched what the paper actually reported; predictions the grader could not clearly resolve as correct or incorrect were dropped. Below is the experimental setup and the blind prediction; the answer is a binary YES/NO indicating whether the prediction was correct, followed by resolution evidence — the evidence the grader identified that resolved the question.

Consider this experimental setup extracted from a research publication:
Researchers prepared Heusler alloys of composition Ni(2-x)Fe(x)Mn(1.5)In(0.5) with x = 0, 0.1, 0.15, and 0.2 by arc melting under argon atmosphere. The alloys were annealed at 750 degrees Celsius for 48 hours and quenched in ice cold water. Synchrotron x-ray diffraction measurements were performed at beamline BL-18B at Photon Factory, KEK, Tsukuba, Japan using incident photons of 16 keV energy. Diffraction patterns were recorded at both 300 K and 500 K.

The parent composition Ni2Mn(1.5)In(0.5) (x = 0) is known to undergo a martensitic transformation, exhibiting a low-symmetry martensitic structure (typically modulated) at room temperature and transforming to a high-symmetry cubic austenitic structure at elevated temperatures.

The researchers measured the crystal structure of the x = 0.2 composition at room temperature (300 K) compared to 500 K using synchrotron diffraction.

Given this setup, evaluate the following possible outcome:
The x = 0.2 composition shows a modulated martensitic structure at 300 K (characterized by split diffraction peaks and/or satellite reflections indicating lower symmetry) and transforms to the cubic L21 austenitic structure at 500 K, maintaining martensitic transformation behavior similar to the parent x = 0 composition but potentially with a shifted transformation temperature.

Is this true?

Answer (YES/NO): NO